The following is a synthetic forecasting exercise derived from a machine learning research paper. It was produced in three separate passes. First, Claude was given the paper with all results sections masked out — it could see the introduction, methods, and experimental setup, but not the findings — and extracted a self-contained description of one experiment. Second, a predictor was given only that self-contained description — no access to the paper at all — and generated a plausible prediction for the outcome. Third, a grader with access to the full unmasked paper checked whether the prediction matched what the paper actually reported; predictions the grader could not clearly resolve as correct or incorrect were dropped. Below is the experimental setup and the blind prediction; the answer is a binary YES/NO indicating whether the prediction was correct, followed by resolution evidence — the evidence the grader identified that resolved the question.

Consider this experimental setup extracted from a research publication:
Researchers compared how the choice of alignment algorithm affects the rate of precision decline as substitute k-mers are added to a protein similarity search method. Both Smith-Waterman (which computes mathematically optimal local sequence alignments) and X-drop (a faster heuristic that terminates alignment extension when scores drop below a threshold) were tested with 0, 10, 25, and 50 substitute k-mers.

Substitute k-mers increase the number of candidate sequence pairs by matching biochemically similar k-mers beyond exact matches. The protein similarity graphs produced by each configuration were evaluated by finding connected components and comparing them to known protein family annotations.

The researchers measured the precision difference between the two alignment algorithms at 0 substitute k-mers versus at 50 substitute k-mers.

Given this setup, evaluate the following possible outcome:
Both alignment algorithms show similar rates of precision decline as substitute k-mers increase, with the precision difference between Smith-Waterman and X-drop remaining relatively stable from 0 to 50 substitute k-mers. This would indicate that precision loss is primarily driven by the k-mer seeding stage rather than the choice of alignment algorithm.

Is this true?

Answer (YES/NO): NO